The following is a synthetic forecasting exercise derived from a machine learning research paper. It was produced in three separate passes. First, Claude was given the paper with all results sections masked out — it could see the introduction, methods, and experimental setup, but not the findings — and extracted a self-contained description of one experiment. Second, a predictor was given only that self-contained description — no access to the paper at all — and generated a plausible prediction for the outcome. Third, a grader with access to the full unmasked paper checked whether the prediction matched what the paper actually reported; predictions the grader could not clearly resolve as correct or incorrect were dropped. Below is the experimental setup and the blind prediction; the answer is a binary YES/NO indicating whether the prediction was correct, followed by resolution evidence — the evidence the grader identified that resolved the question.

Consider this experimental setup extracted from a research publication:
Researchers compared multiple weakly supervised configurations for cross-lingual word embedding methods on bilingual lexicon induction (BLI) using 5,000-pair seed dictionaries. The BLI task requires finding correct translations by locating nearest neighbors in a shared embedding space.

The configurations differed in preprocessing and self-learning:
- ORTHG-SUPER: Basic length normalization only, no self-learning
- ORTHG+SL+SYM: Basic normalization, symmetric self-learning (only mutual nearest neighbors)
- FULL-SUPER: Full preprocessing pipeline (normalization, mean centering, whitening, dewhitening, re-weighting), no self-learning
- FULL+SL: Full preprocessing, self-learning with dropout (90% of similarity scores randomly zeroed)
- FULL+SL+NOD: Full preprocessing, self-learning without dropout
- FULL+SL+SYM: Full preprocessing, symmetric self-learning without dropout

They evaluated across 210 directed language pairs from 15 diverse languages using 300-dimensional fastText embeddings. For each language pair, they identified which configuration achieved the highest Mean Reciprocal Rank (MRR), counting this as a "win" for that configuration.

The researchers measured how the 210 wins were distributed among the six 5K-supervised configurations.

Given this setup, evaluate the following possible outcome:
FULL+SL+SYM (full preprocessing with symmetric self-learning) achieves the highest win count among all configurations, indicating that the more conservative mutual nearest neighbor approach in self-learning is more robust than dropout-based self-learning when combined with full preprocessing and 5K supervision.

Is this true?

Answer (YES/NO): YES